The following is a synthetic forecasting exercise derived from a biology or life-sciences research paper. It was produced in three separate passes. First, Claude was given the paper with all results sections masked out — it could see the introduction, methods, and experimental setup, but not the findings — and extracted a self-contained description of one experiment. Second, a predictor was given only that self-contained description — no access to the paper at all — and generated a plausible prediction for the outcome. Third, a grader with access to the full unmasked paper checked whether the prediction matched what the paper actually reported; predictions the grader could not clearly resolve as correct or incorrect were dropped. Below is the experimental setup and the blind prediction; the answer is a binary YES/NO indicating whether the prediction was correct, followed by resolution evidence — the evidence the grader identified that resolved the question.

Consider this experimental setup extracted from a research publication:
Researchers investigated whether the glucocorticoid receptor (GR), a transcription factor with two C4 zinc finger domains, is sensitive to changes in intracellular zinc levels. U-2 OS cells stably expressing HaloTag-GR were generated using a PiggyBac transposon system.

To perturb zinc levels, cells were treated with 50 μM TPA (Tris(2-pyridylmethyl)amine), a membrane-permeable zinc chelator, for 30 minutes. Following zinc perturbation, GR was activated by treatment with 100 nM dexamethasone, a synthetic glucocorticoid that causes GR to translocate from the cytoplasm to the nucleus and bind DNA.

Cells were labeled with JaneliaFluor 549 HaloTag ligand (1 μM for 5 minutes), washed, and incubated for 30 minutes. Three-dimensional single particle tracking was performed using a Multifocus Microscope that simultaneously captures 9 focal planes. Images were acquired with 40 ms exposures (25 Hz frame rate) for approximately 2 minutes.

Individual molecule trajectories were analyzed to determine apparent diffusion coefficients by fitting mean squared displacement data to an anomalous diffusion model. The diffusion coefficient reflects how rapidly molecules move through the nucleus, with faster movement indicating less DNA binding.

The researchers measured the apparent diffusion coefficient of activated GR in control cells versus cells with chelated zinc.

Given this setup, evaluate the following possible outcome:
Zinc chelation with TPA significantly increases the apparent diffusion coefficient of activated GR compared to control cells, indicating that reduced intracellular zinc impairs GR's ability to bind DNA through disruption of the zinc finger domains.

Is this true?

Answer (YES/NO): NO